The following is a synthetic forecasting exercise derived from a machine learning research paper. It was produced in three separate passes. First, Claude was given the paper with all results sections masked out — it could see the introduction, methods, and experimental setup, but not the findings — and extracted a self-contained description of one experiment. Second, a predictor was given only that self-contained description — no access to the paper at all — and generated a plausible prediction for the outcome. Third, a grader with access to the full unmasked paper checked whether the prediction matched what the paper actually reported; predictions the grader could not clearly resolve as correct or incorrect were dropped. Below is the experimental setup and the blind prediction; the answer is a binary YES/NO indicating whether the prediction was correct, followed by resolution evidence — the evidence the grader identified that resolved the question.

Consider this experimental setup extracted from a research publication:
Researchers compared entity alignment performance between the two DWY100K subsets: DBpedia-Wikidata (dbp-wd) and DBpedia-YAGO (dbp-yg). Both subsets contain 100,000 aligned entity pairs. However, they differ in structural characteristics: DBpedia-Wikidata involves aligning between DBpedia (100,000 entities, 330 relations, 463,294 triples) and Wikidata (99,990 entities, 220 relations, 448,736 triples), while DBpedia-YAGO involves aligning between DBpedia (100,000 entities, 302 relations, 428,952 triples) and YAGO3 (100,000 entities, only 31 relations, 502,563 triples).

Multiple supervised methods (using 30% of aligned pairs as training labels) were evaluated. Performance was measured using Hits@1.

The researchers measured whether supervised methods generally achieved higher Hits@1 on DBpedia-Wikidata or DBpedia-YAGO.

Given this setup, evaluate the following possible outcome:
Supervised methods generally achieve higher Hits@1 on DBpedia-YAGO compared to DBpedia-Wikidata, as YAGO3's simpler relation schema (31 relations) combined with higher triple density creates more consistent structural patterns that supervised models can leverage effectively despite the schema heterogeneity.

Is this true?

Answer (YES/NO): YES